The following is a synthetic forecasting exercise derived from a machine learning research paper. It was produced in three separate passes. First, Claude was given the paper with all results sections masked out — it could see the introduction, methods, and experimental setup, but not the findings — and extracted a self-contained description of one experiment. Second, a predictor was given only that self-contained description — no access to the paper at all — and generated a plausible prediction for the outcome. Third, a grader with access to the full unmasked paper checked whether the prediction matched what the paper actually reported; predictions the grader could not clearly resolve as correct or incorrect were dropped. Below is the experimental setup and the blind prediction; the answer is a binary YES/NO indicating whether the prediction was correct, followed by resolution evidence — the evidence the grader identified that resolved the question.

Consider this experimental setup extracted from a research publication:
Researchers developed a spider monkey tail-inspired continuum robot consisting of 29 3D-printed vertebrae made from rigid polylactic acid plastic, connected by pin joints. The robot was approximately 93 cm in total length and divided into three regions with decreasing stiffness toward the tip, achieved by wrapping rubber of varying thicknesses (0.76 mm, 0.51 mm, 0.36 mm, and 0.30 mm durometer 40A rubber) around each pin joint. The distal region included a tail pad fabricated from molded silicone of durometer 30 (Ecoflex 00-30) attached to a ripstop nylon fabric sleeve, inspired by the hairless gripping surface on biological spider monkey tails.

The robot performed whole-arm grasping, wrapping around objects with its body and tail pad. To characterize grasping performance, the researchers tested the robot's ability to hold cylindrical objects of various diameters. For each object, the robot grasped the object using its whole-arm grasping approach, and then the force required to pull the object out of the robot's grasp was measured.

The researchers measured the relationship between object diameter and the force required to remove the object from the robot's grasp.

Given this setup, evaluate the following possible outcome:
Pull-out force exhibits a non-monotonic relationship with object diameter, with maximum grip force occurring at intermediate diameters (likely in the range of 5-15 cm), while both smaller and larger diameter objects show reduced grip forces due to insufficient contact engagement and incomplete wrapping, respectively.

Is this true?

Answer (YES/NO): NO